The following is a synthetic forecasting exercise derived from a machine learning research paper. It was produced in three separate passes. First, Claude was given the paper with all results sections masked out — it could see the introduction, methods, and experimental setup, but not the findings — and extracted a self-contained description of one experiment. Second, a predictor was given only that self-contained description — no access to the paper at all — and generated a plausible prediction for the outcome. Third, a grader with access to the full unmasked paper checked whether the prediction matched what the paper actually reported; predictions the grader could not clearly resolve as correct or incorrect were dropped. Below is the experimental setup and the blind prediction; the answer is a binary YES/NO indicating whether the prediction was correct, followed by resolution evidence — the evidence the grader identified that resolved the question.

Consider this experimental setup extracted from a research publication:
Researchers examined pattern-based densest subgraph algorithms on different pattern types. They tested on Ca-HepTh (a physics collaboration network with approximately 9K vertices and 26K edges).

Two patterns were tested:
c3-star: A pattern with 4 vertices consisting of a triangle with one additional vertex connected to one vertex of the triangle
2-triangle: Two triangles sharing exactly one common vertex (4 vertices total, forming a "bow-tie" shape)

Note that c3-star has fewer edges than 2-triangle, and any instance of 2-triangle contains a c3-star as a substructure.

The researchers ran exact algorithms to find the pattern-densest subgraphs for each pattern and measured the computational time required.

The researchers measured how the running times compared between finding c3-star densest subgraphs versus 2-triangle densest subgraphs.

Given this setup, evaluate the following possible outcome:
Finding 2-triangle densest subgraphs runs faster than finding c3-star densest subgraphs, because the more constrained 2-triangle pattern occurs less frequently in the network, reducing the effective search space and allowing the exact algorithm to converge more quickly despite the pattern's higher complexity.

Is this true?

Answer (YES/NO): YES